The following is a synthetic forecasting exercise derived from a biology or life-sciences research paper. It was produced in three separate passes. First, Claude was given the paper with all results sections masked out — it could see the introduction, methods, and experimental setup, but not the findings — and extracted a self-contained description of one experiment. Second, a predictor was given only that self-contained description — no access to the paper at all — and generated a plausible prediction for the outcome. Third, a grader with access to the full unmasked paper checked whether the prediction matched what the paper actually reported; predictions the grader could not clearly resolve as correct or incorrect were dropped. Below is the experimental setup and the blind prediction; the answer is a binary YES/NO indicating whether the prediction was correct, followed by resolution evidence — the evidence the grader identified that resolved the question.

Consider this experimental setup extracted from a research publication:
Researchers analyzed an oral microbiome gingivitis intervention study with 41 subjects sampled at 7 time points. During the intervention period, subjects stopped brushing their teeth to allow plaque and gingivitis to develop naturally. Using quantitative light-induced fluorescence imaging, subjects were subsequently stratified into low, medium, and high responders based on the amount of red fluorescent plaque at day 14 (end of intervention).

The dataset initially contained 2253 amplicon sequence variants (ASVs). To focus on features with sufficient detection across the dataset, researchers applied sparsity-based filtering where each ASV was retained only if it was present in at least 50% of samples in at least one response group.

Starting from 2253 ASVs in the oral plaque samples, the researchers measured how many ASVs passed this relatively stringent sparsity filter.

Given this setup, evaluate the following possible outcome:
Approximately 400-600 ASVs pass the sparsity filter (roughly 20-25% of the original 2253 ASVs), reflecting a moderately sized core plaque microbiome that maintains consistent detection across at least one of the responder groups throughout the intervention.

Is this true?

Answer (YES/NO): NO